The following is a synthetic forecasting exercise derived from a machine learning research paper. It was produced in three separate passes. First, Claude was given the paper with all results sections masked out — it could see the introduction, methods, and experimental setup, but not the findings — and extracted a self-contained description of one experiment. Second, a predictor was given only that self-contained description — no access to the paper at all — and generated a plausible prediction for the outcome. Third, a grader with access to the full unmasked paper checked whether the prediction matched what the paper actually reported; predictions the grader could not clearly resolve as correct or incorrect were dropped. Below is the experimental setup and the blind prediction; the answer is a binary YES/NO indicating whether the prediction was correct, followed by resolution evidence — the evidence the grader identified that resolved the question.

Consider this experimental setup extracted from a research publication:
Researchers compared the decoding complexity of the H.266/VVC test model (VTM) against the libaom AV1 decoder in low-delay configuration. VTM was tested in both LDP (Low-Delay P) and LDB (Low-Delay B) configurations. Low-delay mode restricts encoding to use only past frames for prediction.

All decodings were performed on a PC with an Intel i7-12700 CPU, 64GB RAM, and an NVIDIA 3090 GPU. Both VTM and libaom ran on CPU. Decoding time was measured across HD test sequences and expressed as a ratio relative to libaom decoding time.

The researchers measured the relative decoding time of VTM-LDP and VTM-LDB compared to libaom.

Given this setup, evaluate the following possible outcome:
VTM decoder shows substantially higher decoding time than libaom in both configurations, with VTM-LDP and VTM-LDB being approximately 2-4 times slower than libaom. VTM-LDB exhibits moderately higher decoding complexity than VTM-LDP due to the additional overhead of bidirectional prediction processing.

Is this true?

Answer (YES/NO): NO